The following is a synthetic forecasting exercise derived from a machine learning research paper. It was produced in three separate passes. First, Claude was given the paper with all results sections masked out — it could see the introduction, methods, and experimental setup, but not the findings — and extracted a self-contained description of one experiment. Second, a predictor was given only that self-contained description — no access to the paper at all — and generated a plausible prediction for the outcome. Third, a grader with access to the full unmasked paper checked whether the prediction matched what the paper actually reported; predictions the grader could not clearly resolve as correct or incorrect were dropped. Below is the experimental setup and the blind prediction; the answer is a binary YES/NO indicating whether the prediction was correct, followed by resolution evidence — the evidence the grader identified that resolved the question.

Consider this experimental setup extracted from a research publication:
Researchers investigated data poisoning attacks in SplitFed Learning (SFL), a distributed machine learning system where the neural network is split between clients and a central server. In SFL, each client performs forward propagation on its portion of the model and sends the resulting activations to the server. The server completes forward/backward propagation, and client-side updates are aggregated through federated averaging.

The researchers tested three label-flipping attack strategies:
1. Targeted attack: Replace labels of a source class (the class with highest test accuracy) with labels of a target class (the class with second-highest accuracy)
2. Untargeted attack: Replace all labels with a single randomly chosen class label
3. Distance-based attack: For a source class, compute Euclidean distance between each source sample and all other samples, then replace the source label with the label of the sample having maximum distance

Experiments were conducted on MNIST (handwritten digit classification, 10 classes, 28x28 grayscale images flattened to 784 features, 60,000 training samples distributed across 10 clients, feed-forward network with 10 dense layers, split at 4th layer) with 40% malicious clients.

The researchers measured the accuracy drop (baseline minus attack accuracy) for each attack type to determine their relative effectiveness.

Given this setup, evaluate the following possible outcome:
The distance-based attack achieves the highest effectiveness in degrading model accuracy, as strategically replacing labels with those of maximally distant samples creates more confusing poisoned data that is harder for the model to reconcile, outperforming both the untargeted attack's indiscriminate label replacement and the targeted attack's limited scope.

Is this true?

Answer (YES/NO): NO